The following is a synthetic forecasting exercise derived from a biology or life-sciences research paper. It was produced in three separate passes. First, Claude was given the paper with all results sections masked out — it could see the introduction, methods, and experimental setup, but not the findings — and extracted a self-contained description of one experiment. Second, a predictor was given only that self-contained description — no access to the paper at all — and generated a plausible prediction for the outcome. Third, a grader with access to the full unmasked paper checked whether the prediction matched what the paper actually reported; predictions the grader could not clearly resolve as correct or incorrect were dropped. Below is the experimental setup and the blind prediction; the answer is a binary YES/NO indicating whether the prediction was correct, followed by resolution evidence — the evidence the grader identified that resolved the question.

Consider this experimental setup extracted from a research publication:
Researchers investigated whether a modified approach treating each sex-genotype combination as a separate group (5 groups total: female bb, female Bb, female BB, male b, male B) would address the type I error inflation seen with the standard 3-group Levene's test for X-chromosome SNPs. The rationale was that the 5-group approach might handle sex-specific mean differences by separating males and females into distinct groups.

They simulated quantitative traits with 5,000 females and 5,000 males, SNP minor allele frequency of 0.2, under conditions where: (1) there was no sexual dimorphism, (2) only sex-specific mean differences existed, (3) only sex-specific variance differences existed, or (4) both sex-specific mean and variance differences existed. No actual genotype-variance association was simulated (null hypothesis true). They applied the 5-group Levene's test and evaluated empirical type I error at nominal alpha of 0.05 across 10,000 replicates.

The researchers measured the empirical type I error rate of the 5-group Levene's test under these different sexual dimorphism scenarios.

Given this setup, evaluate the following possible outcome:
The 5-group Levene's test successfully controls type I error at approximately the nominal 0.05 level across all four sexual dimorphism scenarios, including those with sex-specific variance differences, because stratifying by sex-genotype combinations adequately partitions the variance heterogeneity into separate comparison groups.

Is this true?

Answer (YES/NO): NO